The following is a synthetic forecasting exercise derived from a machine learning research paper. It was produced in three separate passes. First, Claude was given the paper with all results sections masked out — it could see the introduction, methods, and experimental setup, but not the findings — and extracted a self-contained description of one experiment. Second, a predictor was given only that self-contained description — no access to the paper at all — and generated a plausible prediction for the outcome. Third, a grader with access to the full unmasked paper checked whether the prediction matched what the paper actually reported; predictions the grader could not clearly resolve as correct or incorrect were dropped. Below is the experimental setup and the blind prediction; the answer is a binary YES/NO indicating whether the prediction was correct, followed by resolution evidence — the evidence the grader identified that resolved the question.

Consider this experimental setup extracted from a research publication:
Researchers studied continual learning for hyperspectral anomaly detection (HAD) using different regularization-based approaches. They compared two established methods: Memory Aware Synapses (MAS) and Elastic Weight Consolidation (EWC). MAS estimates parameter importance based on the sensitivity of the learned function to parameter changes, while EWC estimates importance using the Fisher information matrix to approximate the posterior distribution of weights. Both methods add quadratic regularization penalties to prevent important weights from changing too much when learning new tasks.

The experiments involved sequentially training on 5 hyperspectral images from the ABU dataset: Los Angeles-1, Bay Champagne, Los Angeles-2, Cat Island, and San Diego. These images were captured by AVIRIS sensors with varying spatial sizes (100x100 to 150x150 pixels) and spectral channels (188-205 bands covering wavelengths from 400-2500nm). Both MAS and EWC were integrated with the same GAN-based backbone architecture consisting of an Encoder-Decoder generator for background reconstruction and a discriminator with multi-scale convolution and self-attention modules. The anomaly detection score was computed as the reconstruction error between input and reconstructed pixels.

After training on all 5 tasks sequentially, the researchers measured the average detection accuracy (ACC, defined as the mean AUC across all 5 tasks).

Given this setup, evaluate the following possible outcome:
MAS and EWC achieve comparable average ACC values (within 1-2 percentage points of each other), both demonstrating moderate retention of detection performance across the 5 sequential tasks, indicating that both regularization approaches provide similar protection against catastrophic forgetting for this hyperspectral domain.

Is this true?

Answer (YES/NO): YES